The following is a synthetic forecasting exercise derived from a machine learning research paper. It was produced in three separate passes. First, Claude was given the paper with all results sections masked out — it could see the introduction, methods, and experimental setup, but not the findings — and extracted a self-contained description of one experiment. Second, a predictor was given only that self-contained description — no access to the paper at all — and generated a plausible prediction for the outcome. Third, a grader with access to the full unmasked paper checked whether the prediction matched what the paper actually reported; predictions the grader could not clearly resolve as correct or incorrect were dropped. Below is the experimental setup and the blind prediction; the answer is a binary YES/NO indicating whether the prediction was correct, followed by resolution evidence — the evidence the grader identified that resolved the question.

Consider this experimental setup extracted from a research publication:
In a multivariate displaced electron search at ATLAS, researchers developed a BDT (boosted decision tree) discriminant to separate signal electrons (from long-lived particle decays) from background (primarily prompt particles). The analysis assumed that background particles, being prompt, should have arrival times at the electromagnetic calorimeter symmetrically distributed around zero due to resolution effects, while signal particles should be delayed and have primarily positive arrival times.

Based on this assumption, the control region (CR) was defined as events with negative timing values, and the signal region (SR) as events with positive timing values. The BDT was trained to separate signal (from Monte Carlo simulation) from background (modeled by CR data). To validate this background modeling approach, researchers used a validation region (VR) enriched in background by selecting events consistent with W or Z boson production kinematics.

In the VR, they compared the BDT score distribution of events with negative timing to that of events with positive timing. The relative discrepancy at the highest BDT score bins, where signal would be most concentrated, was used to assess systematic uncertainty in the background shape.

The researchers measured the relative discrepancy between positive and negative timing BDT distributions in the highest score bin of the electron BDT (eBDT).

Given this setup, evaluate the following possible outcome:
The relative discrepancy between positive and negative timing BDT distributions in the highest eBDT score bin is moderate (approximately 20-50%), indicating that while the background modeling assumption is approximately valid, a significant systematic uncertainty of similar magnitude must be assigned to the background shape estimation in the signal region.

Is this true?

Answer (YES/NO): YES